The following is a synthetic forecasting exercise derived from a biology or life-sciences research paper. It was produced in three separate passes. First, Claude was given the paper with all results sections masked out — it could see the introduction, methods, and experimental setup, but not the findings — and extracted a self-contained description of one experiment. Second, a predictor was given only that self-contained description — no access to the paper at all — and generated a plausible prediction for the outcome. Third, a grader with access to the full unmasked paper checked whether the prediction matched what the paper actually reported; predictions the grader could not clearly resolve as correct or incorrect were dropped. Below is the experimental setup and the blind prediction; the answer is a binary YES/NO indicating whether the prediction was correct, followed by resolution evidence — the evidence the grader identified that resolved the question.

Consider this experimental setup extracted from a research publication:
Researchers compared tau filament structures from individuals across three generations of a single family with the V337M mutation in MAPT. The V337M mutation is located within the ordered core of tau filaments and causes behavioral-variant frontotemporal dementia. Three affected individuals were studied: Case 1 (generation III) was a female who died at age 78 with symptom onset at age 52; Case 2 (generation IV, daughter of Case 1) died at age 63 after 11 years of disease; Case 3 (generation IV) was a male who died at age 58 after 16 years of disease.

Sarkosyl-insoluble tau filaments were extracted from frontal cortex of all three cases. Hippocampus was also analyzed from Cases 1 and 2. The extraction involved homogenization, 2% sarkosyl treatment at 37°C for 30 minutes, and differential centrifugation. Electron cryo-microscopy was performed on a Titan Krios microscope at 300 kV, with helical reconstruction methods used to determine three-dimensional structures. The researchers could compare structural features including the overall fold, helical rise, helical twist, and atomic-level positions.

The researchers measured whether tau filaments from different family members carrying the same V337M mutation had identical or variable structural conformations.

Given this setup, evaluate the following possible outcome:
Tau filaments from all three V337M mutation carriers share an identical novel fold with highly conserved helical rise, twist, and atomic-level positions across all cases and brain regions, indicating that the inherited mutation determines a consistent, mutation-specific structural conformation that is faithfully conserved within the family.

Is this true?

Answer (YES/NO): NO